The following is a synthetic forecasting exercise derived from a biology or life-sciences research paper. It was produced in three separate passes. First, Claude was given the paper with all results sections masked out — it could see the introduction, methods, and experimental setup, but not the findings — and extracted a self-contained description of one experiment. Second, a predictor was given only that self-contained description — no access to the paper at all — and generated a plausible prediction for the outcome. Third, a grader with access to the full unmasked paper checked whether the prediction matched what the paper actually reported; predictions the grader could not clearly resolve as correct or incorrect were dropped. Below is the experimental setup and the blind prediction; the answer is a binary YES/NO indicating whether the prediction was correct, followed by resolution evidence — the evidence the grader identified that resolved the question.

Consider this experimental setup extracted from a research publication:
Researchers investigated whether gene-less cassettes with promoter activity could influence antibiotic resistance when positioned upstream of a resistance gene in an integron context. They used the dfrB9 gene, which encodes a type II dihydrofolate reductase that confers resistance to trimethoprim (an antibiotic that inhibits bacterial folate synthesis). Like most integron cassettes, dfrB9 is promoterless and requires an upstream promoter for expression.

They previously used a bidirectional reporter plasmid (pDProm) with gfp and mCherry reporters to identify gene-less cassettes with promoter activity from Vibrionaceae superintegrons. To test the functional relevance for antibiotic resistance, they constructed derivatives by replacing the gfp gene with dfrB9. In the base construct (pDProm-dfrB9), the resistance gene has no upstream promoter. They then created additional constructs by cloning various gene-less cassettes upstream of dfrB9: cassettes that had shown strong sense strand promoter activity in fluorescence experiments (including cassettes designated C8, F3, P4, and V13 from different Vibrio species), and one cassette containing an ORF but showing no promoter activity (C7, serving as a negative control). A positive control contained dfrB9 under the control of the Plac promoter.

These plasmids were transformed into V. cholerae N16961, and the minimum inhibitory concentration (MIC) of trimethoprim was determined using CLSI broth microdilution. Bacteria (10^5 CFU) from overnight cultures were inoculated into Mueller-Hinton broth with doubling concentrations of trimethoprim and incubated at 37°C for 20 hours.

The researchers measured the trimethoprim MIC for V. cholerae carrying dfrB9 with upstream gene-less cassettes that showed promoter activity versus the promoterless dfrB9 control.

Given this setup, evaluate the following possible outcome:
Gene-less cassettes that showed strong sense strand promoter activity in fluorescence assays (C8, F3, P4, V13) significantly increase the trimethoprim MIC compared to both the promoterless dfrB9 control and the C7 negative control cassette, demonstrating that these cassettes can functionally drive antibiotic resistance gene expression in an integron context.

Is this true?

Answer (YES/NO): YES